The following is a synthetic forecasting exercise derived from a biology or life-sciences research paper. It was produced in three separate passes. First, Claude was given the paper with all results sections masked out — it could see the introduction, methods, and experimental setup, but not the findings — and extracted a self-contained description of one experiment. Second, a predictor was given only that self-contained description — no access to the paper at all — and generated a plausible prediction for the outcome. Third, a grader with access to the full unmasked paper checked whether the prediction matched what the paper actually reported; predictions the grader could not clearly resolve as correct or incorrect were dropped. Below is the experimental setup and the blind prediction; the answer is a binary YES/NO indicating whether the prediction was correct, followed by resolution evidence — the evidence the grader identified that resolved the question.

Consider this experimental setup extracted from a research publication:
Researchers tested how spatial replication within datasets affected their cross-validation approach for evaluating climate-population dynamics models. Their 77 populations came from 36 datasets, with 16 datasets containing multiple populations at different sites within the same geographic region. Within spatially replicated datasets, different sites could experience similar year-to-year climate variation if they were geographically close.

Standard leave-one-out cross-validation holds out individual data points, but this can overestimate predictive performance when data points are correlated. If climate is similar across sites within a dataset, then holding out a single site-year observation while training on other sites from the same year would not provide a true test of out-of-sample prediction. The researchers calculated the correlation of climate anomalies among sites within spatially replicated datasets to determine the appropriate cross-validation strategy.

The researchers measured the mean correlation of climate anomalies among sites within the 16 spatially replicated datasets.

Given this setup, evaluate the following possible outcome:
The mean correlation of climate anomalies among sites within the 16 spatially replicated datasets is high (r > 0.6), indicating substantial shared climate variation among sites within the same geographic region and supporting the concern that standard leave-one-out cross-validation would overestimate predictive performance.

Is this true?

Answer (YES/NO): YES